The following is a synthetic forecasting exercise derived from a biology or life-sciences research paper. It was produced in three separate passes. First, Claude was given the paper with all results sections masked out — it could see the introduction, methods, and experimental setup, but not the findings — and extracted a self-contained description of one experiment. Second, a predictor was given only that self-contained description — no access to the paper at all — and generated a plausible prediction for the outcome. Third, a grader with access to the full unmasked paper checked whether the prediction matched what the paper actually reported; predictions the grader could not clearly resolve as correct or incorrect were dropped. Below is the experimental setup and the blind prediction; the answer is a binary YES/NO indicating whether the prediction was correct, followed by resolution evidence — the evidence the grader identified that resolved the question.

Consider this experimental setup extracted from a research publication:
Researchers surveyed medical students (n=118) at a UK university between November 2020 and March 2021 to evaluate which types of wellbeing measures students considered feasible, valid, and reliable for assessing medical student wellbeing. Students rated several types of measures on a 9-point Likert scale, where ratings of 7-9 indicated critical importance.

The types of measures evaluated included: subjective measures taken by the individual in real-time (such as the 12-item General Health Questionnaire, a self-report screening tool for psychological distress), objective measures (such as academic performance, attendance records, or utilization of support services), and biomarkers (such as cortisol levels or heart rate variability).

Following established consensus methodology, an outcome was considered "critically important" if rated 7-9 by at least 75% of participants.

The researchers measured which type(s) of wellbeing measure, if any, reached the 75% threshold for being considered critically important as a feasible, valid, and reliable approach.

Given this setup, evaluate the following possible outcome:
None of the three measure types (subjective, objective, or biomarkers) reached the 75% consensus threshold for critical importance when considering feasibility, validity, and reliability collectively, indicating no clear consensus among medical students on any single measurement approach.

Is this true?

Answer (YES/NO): NO